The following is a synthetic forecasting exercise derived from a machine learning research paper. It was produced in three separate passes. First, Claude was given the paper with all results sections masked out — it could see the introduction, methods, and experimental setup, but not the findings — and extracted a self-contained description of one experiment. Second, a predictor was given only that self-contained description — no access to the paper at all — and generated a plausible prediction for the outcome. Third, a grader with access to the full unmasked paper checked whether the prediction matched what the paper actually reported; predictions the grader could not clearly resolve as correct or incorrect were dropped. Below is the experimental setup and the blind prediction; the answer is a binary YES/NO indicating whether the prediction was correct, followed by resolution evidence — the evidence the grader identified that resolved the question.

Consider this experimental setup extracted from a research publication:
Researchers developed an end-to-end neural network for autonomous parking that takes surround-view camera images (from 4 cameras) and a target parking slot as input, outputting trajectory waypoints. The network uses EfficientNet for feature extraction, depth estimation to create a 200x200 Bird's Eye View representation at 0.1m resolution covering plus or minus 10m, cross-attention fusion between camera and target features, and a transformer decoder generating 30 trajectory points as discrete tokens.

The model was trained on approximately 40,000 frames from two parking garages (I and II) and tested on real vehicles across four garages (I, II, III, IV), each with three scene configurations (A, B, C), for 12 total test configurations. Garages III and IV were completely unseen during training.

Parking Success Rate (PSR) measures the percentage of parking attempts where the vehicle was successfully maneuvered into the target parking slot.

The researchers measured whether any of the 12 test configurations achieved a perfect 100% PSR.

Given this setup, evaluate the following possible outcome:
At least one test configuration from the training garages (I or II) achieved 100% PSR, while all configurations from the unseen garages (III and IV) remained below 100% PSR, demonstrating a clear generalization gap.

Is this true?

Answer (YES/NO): NO